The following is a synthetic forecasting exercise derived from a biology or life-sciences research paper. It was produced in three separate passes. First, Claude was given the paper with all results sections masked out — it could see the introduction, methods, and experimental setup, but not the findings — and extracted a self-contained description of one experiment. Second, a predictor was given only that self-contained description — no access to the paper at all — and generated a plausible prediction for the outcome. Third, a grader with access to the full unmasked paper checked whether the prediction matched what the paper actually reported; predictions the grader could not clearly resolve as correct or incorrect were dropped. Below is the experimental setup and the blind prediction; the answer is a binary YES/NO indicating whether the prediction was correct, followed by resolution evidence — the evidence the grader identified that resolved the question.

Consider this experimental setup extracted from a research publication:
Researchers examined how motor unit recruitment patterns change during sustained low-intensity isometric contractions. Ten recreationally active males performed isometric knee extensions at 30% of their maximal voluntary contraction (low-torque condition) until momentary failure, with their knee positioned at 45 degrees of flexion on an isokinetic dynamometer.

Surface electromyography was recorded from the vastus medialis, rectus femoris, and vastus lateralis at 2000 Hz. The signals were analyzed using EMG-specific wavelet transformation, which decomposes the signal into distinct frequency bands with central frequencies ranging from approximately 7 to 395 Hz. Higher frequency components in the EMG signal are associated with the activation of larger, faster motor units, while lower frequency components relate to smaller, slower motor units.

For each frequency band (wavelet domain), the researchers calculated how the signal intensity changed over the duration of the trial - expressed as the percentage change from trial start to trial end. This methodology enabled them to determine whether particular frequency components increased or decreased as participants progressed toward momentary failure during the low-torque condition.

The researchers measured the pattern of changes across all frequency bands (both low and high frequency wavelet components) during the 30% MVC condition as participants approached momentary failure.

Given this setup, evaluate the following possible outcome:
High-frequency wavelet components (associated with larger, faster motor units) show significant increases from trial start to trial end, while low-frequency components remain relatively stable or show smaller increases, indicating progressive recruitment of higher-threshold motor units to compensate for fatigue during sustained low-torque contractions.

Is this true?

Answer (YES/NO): NO